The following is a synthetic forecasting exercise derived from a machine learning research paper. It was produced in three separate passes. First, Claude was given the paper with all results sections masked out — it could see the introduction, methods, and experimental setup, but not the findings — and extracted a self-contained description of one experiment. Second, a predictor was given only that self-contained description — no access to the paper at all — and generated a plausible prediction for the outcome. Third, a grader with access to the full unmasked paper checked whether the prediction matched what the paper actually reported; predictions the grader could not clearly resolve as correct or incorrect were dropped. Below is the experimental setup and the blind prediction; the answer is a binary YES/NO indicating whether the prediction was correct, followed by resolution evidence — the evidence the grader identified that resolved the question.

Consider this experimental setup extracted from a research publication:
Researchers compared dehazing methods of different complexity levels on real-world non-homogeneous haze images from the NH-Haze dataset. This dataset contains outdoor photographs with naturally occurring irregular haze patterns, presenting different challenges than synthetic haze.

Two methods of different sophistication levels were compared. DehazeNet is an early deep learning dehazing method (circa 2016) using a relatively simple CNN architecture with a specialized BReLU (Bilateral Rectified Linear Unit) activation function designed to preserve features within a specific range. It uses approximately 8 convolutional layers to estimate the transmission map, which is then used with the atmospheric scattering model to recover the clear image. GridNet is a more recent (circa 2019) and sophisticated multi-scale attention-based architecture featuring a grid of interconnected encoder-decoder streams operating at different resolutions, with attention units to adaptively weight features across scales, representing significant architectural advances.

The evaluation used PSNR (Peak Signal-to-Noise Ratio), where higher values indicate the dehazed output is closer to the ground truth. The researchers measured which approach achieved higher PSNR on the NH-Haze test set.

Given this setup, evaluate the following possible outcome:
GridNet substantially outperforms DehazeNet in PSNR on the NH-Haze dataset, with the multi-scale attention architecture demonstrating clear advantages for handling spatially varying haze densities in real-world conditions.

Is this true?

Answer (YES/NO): YES